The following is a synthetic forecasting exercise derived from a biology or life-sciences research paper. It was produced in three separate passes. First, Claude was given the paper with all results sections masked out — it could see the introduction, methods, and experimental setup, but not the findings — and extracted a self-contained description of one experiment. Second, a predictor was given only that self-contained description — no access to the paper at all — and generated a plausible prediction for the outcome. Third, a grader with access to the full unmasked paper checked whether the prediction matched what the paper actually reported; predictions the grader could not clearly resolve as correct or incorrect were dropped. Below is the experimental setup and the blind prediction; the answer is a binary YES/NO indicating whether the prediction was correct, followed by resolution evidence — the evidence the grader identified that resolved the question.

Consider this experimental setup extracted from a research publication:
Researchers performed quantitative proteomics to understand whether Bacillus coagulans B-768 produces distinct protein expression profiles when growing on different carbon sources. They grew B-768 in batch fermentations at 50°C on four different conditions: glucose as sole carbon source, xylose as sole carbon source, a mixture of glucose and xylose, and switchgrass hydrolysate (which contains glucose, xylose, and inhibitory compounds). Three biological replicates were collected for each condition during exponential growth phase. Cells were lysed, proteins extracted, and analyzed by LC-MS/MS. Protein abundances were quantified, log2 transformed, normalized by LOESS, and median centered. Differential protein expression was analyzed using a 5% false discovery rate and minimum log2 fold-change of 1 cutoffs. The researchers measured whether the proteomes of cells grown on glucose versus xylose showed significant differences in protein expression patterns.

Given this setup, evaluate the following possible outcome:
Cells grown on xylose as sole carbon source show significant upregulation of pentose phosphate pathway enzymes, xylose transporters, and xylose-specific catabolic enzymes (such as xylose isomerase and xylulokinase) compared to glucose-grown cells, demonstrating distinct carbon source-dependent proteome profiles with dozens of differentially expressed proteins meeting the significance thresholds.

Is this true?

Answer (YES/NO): NO